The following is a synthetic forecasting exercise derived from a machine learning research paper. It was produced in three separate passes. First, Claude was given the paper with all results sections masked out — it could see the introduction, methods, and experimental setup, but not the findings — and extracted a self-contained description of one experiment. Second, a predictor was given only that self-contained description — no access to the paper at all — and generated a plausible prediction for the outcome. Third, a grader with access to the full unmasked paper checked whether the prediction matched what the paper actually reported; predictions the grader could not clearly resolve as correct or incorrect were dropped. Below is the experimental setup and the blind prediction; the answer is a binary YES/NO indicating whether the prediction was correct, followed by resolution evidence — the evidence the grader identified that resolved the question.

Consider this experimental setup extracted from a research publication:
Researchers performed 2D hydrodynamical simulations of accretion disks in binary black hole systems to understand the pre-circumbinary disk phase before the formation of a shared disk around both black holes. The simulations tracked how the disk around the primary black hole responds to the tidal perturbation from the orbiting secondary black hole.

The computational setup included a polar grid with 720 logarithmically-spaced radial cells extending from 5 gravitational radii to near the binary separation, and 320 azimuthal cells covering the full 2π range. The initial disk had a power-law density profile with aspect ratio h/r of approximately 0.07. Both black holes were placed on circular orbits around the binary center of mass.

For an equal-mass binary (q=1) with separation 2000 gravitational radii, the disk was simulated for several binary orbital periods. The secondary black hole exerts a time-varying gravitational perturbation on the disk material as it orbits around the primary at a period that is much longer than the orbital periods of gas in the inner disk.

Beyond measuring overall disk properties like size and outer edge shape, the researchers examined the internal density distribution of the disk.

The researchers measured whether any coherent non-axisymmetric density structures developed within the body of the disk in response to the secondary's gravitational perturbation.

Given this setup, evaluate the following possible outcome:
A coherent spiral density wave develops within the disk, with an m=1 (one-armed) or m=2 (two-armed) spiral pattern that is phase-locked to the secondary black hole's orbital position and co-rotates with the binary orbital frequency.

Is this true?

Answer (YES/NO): NO